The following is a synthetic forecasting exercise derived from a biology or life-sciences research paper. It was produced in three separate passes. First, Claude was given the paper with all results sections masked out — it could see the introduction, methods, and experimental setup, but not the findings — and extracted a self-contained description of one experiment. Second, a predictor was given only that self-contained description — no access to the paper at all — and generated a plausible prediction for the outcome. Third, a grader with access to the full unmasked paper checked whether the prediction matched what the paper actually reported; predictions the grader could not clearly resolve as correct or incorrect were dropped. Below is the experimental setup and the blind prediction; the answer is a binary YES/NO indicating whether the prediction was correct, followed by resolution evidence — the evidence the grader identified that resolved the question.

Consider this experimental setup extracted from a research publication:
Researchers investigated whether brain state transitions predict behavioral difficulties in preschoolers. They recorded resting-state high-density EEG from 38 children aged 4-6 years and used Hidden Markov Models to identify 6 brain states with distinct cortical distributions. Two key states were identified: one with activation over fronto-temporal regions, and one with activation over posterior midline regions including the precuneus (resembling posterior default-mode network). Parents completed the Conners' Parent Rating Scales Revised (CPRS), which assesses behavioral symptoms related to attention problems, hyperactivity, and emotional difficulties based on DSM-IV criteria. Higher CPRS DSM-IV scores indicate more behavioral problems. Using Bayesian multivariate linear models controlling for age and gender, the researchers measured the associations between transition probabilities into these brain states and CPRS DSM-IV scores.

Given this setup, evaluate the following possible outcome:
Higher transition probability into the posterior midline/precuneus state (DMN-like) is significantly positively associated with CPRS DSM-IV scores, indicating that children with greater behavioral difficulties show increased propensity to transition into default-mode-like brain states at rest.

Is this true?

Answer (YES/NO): YES